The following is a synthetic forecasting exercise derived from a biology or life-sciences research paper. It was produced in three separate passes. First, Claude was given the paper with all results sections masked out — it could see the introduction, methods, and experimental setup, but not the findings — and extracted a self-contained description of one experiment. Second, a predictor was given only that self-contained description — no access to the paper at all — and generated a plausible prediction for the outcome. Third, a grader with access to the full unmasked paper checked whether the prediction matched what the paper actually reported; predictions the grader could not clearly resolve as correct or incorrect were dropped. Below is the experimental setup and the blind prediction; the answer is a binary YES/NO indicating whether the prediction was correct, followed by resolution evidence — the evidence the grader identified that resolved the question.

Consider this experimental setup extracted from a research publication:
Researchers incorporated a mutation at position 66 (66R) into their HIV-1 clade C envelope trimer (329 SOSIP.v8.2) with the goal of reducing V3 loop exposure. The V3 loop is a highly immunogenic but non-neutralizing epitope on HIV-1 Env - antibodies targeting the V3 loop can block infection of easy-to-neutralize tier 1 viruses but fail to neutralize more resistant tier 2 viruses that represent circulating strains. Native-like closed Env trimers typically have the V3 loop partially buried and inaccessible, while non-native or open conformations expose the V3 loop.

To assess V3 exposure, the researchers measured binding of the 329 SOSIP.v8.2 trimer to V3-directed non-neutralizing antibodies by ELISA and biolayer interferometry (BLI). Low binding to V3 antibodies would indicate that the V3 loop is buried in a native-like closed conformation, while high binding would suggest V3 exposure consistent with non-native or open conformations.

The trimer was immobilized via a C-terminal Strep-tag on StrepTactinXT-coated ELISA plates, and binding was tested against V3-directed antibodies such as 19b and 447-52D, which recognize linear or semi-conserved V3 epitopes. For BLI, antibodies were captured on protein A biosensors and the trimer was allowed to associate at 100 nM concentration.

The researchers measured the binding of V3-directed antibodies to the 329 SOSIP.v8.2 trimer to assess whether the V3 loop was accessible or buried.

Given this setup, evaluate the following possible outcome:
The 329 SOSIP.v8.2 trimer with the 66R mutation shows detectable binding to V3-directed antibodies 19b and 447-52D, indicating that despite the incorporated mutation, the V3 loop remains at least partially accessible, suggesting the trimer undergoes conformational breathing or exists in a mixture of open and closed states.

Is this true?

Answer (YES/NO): NO